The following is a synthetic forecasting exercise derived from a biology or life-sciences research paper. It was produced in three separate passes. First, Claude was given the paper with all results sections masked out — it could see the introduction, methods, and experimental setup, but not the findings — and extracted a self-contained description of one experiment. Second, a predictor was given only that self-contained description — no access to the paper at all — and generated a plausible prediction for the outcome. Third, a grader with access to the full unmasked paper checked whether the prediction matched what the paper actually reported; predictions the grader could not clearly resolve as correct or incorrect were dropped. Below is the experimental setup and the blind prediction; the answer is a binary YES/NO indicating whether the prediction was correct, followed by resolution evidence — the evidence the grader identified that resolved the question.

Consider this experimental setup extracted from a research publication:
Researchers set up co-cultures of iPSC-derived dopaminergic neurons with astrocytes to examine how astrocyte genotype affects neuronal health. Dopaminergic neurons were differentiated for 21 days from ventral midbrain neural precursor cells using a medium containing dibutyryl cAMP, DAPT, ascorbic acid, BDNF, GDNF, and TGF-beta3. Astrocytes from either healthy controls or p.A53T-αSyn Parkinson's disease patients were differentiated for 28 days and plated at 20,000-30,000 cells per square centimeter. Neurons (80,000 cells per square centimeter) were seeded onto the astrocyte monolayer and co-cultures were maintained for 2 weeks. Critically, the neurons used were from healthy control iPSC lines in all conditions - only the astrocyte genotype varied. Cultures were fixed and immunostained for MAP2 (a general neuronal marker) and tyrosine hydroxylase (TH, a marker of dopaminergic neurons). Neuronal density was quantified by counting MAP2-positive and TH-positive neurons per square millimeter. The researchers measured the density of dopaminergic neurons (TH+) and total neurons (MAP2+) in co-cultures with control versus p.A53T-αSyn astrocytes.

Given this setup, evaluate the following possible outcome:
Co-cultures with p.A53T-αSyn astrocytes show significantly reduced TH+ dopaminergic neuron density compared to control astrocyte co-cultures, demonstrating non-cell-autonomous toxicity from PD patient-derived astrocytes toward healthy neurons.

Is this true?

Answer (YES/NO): YES